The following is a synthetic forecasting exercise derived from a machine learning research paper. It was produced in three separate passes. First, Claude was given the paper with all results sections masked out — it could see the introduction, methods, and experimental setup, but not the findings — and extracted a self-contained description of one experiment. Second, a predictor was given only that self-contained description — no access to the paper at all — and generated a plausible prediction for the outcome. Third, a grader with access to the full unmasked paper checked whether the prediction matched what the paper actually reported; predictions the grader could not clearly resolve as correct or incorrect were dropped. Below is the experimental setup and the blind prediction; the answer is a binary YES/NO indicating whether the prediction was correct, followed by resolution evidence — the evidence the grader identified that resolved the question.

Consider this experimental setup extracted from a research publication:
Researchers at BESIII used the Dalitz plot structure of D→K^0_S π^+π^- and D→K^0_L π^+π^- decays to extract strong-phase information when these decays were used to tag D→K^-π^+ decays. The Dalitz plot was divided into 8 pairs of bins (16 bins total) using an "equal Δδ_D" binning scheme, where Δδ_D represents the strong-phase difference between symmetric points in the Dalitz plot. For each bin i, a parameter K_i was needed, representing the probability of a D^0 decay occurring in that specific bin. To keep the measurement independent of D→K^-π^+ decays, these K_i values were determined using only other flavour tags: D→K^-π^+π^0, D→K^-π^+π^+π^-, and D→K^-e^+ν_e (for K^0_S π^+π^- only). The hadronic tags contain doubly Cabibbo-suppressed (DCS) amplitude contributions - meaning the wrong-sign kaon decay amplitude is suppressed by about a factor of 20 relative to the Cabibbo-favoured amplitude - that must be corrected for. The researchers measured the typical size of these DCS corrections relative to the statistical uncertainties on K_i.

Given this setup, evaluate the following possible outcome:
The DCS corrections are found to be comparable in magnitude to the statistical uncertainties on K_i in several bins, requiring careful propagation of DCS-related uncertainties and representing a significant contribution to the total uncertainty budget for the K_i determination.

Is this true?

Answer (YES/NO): NO